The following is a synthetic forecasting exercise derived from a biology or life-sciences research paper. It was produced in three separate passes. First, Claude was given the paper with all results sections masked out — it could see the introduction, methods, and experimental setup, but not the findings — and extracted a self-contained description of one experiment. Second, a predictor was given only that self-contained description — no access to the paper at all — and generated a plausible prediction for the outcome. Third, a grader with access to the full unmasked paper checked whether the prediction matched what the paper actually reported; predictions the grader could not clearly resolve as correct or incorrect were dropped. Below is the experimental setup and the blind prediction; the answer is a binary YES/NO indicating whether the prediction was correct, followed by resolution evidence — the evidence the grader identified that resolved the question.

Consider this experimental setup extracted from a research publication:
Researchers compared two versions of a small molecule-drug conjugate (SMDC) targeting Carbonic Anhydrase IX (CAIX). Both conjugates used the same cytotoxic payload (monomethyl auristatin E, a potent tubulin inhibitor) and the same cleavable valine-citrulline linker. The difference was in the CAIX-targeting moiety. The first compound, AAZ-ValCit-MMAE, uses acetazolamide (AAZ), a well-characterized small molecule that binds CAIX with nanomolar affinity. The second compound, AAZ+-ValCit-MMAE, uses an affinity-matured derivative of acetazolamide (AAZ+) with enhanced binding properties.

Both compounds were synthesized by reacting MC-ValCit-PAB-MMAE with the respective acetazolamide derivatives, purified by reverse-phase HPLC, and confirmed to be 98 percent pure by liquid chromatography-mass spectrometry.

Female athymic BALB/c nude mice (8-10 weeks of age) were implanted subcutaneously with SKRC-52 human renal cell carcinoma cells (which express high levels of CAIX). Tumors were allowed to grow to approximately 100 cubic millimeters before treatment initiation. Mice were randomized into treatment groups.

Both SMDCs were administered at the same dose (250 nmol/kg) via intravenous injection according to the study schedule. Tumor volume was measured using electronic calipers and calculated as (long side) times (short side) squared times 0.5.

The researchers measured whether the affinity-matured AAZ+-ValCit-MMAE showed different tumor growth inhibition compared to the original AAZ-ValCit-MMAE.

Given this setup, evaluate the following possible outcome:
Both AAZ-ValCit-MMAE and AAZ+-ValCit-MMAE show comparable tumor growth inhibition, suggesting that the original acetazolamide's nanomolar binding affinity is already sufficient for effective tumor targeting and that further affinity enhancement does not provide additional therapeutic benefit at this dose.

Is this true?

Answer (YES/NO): NO